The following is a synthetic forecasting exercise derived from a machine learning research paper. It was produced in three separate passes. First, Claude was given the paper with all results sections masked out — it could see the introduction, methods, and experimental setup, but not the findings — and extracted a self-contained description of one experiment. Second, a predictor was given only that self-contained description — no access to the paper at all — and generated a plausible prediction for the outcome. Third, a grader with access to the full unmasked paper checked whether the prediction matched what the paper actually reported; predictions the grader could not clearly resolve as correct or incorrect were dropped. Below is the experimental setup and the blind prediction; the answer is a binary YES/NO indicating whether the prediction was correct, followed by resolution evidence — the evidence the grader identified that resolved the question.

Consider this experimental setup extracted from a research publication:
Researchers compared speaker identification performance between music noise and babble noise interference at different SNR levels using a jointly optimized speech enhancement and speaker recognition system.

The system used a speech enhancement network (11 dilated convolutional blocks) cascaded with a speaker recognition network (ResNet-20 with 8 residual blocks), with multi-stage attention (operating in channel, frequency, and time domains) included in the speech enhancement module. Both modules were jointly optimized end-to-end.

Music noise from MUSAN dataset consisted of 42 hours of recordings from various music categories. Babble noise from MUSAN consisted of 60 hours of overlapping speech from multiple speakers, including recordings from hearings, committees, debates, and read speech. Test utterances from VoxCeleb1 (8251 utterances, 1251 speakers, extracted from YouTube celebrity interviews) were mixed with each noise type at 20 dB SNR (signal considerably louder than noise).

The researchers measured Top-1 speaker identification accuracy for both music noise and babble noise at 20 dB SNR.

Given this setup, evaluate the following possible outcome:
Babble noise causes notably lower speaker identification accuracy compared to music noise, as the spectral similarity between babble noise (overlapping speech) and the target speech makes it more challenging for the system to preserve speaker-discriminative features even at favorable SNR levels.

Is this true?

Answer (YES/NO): NO